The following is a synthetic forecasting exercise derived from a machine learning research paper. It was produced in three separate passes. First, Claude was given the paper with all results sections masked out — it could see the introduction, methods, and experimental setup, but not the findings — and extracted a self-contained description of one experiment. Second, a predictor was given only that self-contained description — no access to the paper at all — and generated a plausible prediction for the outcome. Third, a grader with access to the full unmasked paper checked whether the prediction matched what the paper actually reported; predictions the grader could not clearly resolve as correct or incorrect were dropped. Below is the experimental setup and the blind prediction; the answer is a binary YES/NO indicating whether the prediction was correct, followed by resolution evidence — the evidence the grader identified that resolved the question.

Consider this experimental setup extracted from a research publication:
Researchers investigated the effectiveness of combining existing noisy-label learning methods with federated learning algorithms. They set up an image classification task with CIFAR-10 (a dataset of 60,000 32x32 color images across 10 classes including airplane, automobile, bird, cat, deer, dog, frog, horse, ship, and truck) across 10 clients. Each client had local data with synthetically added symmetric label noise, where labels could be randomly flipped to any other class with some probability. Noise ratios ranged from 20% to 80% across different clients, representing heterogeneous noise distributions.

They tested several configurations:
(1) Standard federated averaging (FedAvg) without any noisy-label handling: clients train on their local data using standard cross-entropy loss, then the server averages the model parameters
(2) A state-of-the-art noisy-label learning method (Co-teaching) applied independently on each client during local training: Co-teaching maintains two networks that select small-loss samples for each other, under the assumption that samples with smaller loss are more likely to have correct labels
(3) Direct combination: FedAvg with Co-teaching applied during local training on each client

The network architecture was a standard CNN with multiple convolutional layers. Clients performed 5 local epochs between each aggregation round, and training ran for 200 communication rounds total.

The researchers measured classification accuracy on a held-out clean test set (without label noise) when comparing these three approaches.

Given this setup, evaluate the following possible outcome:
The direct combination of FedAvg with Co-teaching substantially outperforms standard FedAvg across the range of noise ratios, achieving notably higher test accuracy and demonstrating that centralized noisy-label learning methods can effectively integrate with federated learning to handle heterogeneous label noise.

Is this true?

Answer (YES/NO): NO